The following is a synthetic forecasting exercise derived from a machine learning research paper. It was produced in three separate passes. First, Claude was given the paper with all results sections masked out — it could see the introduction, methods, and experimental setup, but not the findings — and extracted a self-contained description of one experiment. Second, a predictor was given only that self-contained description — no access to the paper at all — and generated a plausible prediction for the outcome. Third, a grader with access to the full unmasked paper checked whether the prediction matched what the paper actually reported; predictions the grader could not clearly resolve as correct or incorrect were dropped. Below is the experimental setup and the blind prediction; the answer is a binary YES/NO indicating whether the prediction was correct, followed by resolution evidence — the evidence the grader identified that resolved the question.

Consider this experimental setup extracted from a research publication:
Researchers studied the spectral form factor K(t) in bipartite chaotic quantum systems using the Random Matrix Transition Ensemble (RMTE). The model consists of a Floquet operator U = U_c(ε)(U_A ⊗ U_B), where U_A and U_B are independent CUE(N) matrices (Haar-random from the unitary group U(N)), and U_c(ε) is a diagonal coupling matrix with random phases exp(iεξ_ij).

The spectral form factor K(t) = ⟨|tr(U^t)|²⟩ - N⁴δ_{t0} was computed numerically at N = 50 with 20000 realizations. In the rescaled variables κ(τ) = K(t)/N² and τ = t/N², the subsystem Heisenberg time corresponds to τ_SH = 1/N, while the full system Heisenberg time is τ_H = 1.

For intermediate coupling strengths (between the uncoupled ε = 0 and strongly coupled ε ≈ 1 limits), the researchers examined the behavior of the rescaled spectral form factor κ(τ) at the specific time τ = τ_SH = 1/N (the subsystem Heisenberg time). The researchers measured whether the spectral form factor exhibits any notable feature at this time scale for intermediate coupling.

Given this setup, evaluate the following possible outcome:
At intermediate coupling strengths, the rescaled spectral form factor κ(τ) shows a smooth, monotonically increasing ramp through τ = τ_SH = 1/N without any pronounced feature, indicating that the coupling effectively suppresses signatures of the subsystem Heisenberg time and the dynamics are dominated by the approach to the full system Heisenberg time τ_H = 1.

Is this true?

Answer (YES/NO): NO